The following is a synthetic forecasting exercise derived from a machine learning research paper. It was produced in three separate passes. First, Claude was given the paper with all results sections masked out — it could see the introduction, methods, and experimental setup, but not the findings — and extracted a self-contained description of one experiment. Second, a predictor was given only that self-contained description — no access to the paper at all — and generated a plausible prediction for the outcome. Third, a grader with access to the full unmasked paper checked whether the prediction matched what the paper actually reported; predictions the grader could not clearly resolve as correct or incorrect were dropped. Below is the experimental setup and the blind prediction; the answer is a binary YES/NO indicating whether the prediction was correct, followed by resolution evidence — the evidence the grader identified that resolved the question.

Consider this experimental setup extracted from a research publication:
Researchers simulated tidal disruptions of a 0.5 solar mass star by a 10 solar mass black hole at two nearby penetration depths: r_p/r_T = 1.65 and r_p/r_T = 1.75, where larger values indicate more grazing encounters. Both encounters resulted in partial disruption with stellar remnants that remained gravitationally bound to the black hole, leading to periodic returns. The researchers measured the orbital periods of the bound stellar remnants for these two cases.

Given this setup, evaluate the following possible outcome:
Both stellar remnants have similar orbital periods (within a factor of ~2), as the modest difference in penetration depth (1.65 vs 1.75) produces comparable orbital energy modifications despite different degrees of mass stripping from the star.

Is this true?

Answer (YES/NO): YES